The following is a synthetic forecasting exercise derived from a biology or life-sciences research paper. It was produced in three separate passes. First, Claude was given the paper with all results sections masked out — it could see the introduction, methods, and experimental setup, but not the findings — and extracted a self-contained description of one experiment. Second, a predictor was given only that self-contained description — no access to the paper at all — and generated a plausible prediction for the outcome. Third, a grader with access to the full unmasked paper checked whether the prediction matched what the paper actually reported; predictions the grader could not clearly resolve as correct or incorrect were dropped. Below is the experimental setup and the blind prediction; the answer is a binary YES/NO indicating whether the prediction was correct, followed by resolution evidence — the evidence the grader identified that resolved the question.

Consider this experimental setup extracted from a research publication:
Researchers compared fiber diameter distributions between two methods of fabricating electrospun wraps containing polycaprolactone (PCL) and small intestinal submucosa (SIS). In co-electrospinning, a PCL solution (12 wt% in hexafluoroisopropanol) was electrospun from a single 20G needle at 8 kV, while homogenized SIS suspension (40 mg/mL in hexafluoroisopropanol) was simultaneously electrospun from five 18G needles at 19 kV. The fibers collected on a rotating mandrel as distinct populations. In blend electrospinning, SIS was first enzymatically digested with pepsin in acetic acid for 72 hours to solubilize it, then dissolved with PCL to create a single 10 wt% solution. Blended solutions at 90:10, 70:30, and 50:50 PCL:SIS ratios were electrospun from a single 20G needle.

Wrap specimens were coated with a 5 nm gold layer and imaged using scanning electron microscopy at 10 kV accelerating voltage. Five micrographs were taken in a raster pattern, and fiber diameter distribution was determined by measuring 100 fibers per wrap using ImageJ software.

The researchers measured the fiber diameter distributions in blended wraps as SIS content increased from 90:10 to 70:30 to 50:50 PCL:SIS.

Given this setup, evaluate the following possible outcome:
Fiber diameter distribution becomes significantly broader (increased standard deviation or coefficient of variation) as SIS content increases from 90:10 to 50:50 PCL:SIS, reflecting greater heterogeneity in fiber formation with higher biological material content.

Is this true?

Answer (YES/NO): NO